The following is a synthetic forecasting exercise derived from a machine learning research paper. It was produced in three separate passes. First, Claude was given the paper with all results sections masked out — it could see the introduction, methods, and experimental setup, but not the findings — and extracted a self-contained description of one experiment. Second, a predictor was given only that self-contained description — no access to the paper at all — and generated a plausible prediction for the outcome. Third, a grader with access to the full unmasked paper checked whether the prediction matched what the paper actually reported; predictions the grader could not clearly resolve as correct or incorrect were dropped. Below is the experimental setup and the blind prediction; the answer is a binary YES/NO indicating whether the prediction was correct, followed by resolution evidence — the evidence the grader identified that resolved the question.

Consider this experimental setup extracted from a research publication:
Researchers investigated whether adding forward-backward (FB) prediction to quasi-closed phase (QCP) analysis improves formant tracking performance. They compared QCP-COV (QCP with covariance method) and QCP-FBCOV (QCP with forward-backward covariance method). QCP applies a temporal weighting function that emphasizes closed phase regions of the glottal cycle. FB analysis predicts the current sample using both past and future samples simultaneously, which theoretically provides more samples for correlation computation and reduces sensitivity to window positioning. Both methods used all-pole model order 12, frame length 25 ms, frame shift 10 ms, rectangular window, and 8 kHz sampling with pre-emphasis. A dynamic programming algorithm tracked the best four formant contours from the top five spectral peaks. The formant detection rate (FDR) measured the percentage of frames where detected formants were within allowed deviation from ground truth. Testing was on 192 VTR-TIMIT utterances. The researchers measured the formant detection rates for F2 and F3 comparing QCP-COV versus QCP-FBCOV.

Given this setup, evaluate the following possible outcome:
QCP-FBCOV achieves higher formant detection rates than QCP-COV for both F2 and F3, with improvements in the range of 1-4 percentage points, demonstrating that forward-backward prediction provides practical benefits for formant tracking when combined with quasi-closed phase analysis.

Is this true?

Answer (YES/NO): NO